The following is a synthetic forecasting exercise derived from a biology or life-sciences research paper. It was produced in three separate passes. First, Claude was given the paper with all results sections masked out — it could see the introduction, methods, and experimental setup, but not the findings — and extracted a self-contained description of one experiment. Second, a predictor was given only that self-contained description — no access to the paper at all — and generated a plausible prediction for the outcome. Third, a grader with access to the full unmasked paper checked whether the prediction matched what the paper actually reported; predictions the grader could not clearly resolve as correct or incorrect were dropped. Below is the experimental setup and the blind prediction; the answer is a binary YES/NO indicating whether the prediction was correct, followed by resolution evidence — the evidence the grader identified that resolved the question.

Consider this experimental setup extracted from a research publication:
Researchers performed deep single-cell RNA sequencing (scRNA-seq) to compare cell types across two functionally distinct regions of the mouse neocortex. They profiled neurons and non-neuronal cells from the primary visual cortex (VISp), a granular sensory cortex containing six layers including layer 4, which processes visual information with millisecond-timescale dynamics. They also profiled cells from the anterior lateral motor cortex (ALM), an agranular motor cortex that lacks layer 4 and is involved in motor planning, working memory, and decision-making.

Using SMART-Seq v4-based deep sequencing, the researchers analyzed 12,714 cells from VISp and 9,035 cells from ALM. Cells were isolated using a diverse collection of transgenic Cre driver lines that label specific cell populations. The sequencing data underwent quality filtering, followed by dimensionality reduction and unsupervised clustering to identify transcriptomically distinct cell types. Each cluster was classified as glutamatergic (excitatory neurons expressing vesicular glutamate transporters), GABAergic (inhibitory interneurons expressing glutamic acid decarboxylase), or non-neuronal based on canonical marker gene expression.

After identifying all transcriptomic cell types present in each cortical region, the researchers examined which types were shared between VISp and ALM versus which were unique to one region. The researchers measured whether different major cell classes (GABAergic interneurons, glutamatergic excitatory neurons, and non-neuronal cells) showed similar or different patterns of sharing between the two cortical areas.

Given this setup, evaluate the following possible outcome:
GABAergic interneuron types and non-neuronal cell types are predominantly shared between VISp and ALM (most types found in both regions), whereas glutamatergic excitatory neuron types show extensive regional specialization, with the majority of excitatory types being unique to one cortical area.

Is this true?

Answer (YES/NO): YES